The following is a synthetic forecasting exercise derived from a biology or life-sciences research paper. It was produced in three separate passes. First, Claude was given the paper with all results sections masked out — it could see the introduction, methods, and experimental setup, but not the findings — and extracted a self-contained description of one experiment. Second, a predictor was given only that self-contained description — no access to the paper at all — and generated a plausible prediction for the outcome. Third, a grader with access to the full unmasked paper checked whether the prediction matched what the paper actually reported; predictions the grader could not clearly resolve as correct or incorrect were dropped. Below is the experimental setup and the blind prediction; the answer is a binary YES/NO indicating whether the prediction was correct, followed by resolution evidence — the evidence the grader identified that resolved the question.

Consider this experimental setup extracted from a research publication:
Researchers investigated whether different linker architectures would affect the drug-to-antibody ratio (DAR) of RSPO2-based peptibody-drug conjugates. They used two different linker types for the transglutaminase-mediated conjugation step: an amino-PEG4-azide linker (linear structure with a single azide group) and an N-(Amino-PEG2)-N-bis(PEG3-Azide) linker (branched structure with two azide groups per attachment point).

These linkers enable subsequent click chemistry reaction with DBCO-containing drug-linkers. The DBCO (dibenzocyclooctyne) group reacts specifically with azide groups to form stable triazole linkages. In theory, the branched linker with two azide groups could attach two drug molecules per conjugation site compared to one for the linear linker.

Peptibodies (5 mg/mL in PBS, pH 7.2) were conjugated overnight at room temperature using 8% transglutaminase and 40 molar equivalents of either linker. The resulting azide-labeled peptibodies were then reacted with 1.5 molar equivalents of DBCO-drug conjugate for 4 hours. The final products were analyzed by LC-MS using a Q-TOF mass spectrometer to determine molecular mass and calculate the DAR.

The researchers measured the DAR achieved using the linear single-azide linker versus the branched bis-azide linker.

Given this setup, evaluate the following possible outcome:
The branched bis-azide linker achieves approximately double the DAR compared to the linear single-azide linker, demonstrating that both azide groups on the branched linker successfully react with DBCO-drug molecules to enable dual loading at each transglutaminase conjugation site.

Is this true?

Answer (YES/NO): YES